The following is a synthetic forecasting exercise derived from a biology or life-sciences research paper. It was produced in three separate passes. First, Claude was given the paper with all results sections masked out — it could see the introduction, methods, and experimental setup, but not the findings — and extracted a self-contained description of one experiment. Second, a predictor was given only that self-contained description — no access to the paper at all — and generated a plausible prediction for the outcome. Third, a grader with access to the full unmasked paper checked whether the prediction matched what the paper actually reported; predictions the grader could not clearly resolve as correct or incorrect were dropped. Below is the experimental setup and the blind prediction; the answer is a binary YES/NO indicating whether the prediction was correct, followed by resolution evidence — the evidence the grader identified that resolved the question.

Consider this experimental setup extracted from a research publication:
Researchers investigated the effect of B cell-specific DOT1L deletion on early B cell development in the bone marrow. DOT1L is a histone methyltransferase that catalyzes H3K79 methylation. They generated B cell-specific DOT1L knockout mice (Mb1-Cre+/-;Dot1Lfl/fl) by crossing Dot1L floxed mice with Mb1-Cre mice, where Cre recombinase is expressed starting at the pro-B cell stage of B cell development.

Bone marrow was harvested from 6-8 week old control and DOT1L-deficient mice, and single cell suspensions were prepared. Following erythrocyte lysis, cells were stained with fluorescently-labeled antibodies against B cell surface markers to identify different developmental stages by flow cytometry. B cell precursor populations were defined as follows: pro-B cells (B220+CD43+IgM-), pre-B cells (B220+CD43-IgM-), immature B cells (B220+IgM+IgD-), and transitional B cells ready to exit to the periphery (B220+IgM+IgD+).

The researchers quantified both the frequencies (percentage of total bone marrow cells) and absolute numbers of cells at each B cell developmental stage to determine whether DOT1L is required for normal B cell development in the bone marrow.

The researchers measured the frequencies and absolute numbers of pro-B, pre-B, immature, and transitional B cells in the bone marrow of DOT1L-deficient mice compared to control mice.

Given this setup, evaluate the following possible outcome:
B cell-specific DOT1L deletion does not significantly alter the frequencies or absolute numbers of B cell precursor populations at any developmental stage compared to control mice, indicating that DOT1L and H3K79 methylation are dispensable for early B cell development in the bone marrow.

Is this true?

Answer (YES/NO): NO